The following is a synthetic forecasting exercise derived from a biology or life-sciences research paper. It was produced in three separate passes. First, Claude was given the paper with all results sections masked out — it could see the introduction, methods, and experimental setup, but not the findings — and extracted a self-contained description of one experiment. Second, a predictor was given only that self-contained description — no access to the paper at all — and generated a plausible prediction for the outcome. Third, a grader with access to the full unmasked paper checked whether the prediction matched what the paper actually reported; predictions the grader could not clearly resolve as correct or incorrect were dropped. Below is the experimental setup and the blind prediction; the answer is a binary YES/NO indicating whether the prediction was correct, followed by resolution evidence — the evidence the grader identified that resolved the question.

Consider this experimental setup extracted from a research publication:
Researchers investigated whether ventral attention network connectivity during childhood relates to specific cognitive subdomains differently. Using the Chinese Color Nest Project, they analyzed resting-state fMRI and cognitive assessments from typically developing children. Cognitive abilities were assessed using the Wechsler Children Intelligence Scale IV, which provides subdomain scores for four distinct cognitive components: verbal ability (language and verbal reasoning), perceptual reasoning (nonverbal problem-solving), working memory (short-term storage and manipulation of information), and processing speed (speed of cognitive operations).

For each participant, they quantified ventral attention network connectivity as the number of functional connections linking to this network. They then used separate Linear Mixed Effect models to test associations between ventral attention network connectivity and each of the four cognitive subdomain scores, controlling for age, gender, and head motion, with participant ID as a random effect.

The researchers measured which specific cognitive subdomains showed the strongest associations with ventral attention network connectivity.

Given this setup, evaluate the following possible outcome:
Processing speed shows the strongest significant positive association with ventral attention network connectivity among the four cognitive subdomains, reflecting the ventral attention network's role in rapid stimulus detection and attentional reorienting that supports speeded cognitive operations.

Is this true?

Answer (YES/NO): NO